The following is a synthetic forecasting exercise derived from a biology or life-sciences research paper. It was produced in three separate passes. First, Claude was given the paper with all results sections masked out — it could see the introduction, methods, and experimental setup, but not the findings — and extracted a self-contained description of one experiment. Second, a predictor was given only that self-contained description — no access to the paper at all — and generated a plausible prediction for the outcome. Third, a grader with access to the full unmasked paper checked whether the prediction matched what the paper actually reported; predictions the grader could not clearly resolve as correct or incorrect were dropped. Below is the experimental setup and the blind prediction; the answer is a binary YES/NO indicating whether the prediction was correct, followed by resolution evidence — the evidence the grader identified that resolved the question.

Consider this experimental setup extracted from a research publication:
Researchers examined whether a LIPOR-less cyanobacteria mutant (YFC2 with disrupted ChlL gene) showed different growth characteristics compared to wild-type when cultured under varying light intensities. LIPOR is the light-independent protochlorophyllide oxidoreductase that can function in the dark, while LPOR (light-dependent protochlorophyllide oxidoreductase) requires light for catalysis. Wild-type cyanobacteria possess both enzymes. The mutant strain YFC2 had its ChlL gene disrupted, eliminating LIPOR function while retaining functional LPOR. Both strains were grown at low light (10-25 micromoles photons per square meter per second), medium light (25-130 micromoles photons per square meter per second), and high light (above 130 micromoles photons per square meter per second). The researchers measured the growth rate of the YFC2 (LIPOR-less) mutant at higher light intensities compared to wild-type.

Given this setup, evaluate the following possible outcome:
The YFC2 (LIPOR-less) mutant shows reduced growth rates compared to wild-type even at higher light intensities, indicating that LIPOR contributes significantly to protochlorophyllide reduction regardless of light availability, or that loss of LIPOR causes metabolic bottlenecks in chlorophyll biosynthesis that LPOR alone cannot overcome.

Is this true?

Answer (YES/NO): NO